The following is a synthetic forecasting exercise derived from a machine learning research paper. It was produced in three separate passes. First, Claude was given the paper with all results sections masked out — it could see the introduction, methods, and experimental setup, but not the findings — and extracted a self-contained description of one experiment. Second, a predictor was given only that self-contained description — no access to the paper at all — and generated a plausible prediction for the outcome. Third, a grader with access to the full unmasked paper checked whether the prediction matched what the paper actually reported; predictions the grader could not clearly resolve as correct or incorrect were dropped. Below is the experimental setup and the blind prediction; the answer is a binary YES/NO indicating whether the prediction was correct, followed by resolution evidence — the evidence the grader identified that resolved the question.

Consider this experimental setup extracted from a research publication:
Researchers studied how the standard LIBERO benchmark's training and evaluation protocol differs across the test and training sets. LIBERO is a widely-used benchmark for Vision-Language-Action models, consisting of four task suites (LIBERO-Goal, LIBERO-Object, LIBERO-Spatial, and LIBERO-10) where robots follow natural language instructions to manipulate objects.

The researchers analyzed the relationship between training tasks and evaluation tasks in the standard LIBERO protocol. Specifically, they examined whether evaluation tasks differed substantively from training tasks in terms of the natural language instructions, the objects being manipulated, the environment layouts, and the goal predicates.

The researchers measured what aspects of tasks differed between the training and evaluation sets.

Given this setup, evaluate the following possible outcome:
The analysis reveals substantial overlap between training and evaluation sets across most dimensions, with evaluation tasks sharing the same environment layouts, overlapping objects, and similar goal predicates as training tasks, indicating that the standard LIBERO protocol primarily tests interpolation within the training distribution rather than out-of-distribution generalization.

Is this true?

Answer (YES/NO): YES